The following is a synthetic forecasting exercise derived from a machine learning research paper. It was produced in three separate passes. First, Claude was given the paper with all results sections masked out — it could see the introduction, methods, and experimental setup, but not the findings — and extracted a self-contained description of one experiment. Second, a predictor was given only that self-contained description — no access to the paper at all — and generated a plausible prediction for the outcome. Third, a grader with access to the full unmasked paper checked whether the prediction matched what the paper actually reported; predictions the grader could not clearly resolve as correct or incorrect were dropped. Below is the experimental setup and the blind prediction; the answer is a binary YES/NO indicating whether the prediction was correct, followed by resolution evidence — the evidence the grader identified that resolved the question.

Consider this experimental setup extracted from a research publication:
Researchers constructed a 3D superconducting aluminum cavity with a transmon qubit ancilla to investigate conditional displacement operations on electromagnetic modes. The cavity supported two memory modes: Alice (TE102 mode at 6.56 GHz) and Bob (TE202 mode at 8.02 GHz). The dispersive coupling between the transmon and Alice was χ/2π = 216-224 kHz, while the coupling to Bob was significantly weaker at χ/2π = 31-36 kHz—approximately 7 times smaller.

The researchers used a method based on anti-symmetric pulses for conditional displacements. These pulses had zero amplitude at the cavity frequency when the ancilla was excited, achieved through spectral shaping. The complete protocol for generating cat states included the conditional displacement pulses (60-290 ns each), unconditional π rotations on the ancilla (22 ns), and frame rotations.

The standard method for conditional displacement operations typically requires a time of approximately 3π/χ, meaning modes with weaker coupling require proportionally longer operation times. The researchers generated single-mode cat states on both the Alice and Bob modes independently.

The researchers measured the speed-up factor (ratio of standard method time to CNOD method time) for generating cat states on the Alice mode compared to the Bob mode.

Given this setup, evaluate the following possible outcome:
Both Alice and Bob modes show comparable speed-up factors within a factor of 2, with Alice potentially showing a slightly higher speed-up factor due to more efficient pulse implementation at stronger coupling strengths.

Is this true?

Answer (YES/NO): NO